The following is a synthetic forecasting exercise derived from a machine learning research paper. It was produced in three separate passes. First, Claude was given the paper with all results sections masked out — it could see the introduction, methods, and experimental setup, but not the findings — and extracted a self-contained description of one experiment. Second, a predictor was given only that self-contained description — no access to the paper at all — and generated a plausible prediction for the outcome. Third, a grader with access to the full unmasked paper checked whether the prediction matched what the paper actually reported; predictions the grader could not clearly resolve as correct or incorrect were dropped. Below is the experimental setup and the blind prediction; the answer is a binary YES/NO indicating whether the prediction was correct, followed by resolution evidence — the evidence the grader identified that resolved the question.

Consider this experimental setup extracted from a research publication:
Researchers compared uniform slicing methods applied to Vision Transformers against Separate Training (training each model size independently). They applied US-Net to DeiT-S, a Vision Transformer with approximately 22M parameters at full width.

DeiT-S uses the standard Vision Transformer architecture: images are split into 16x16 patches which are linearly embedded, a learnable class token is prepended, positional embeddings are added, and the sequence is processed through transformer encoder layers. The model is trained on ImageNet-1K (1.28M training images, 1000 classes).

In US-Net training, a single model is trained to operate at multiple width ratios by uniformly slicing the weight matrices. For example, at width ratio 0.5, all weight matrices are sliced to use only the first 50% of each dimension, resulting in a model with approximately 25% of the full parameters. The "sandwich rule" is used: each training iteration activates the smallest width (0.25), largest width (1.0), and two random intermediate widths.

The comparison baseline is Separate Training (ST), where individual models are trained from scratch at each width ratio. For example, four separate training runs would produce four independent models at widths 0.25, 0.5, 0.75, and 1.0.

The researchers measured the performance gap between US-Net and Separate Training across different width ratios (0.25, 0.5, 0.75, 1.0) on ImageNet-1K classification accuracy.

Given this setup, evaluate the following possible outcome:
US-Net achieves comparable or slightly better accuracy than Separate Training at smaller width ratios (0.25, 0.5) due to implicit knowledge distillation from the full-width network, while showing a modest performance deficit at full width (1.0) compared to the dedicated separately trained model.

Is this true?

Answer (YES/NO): NO